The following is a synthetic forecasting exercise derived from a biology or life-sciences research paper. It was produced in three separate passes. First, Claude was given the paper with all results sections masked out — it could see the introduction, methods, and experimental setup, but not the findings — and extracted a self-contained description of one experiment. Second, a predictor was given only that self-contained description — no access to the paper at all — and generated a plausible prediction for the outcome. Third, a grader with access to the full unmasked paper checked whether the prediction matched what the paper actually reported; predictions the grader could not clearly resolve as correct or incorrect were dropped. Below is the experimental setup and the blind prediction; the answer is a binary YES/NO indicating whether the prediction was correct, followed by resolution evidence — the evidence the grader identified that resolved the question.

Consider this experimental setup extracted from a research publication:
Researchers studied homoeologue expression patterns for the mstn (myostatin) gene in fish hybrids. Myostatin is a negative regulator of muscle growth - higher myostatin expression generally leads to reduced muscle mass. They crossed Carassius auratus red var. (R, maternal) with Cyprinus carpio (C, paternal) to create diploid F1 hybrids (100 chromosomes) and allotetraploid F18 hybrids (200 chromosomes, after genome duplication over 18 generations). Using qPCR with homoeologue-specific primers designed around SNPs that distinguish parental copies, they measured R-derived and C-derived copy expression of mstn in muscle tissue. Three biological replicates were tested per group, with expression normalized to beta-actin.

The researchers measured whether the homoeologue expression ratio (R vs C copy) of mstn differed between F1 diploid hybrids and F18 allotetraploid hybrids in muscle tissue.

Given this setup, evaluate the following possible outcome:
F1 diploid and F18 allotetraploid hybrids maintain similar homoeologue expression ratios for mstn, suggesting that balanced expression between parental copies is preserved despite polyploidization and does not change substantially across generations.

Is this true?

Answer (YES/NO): NO